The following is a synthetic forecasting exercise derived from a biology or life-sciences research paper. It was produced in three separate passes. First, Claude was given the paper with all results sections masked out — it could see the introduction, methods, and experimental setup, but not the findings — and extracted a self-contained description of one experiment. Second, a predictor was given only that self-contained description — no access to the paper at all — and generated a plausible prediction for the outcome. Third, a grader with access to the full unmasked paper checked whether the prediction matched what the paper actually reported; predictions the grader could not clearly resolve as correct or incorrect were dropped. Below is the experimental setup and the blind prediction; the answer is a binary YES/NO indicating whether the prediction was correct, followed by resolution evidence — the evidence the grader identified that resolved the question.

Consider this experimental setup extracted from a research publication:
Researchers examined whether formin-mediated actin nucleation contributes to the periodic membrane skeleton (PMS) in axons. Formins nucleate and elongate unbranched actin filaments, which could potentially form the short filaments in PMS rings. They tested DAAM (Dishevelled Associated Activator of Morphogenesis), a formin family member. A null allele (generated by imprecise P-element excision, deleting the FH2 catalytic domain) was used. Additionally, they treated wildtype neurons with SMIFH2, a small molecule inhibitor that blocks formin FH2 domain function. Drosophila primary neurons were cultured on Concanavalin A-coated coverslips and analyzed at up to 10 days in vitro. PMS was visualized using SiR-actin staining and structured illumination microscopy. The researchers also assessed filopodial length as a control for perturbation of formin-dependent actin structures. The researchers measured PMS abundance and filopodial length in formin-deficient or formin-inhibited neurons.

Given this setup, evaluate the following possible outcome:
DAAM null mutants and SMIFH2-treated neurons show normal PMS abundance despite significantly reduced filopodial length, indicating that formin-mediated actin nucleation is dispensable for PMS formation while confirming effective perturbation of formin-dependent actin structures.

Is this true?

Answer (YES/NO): NO